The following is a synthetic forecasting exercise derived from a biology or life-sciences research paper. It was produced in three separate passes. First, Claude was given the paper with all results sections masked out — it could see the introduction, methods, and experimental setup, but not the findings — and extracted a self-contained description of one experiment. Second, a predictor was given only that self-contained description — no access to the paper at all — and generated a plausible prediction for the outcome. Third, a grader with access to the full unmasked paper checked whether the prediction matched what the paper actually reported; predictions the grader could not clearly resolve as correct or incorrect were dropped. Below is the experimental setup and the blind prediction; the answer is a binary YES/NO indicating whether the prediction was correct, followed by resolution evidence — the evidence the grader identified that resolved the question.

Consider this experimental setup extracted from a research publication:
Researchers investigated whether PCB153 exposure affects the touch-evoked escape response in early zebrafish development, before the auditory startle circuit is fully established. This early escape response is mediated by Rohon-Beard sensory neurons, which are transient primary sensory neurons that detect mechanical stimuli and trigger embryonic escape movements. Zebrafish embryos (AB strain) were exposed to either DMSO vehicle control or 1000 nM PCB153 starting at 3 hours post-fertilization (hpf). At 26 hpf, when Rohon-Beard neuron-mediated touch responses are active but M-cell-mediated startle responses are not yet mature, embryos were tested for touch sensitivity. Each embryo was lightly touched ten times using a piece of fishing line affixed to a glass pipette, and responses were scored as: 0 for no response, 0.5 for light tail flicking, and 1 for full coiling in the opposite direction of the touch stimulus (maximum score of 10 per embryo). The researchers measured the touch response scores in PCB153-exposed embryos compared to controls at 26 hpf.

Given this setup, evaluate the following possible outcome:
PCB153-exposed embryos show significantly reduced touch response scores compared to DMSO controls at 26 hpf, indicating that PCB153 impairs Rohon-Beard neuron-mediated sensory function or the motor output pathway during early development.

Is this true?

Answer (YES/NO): NO